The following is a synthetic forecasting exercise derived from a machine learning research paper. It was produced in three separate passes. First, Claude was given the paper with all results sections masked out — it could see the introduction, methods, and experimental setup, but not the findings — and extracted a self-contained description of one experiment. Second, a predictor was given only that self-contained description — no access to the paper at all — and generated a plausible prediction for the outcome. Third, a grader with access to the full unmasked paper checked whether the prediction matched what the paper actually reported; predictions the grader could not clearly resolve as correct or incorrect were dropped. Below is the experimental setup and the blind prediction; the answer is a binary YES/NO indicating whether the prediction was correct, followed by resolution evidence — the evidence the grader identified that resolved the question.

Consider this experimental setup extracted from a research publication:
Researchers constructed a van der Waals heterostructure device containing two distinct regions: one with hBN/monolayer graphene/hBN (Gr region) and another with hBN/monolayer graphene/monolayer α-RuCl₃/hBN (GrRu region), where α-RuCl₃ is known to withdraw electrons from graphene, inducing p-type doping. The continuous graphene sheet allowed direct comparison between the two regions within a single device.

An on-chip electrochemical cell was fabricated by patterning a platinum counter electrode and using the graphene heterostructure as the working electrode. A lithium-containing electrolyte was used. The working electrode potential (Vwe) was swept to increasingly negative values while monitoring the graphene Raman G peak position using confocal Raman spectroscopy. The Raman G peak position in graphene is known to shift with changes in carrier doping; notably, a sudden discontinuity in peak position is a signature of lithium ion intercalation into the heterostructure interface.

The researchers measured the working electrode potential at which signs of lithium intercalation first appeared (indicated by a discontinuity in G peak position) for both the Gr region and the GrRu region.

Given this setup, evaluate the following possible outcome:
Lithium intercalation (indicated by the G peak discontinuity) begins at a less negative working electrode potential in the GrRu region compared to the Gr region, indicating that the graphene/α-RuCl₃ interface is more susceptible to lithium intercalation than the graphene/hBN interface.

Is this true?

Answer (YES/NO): YES